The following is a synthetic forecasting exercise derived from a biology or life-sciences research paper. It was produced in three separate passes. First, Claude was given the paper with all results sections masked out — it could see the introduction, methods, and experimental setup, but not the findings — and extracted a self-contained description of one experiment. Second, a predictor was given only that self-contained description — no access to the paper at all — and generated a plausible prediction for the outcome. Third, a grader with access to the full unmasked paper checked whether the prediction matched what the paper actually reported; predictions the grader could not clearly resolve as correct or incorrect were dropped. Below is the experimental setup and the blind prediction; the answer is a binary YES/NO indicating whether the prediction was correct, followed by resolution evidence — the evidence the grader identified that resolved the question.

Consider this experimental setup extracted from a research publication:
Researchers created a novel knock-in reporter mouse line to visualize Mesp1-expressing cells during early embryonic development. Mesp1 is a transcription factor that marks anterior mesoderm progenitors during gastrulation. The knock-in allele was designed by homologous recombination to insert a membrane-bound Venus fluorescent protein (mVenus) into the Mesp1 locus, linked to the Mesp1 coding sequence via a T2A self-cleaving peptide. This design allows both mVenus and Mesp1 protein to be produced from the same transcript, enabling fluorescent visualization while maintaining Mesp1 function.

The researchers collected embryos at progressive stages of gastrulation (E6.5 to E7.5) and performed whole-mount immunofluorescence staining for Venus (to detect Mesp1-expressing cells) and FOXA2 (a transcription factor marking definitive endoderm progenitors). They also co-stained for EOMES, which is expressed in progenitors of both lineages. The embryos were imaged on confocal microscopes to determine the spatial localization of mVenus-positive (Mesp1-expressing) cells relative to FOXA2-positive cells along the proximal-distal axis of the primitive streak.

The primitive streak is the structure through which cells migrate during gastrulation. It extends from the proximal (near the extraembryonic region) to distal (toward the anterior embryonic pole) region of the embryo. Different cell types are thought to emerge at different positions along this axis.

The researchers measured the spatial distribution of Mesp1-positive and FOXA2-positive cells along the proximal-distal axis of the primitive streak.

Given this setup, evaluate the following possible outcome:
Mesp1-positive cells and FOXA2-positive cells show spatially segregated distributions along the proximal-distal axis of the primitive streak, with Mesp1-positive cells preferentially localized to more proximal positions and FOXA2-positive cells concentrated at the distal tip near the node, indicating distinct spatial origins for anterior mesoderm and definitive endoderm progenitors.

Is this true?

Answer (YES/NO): YES